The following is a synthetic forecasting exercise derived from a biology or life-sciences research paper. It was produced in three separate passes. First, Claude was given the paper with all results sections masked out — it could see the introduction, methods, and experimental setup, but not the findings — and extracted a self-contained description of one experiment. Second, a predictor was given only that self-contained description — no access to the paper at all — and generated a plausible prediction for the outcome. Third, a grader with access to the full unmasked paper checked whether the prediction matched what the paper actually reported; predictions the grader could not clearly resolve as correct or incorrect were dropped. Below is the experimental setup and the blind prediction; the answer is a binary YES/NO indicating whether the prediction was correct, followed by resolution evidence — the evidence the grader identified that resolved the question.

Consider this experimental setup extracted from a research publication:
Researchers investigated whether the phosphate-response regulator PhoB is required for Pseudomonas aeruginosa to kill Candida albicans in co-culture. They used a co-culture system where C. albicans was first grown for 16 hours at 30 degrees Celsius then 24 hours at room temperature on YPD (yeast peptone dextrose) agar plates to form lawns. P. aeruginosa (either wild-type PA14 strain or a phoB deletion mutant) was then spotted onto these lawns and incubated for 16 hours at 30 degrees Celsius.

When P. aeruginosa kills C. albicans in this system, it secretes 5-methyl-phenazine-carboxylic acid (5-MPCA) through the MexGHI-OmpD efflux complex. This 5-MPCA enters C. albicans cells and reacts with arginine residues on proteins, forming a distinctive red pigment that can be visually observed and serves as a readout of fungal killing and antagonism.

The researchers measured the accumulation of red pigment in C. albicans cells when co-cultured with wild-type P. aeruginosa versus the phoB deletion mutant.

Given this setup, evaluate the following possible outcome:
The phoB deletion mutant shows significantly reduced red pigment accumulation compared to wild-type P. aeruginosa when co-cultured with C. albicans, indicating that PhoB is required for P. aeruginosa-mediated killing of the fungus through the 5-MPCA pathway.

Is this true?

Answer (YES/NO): YES